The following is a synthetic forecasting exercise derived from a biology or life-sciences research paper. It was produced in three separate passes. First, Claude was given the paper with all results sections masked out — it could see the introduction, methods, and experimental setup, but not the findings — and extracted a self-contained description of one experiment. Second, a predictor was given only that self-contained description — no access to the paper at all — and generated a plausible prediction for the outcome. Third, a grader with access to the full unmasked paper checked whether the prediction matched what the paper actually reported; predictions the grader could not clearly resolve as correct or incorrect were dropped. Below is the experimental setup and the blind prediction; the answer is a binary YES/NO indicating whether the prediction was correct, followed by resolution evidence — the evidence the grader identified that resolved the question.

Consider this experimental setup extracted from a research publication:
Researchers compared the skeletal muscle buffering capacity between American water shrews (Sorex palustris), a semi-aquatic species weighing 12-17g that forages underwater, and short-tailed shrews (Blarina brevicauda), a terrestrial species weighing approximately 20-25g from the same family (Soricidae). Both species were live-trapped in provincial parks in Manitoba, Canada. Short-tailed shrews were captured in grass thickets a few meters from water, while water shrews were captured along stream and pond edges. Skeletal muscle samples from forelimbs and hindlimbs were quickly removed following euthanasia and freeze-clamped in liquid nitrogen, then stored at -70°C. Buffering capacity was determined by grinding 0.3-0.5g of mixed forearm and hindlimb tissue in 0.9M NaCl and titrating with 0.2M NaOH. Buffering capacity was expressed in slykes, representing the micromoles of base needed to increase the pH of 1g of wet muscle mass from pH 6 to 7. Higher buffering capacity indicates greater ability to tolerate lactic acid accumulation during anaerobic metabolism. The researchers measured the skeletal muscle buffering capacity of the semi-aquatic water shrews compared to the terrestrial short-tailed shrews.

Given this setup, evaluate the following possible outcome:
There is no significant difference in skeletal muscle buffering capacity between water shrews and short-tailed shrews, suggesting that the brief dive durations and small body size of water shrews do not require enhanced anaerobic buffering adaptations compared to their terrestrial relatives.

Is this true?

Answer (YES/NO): NO